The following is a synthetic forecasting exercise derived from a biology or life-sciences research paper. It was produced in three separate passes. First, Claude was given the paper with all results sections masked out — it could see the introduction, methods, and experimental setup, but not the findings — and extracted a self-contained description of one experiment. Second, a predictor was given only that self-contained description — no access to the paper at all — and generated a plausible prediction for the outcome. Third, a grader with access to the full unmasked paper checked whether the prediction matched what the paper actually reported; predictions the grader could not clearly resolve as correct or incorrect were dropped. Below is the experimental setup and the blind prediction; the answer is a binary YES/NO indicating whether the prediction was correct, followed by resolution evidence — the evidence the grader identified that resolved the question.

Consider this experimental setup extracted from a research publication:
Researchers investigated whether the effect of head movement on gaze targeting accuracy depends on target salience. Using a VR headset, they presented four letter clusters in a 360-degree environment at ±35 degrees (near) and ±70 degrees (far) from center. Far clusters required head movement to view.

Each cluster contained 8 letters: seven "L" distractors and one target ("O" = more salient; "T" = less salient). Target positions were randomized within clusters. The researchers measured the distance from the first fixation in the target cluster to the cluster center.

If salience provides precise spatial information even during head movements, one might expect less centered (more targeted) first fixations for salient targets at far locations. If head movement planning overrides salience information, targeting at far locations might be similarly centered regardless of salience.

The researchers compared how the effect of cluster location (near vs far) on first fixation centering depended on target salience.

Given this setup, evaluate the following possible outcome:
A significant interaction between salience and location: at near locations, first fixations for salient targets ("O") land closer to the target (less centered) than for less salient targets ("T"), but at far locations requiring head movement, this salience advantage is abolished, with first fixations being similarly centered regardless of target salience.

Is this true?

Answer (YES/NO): NO